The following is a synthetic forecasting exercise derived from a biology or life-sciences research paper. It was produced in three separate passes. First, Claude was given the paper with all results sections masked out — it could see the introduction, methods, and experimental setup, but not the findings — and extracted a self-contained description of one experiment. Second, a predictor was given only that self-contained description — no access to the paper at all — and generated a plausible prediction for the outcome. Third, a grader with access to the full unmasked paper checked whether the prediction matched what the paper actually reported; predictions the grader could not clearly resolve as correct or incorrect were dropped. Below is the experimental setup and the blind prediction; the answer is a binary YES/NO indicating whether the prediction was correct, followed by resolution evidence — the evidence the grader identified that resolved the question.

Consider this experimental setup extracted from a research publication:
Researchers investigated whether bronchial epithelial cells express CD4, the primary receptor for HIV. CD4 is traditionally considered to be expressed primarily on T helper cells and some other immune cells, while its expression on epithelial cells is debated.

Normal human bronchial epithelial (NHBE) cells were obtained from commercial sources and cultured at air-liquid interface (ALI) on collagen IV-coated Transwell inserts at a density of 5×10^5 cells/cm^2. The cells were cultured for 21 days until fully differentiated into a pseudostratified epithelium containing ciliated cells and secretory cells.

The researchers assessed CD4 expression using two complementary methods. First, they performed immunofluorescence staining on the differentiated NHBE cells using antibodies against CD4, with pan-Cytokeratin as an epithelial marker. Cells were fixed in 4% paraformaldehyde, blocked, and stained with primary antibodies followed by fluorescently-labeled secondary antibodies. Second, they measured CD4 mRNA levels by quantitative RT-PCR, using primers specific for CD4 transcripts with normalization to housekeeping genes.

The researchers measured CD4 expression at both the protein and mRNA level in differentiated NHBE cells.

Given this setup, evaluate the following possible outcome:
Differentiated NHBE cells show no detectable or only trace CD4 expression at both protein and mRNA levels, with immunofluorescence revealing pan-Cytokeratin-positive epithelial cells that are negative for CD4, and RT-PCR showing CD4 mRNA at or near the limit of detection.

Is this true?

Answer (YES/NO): NO